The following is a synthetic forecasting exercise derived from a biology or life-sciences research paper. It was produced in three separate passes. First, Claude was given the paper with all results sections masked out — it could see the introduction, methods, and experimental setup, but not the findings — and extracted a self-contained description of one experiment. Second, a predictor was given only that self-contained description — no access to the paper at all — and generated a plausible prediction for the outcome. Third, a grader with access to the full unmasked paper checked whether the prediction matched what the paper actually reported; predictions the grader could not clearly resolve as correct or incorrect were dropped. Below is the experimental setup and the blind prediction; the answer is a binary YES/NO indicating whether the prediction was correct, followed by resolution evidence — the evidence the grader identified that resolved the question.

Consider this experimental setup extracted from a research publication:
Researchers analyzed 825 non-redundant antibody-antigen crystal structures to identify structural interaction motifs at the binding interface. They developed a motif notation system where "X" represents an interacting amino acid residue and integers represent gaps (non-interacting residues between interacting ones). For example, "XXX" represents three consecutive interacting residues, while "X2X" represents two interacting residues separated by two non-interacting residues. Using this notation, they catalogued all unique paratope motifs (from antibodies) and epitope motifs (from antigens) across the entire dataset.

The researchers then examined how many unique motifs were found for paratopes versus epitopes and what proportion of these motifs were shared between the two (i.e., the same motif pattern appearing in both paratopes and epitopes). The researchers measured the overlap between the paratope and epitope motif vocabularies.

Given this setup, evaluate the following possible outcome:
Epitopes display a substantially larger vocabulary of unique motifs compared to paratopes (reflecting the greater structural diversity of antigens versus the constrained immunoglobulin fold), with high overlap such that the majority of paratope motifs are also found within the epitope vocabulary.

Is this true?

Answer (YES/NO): NO